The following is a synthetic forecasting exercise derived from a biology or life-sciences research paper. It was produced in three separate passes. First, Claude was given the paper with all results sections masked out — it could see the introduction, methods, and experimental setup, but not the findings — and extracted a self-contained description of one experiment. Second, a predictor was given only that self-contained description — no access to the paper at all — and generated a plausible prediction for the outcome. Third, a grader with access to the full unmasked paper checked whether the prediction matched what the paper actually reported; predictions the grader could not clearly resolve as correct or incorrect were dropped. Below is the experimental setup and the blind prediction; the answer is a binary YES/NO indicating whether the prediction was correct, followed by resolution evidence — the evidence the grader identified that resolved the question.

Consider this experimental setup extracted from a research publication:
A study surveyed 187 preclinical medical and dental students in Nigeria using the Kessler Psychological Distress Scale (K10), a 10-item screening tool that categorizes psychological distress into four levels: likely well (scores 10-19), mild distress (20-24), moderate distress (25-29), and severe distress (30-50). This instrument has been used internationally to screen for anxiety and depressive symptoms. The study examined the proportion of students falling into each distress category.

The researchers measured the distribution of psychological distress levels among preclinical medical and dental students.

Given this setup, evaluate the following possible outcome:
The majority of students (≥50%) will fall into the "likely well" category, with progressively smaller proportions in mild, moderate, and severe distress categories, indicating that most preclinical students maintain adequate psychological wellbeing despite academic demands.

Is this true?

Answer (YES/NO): NO